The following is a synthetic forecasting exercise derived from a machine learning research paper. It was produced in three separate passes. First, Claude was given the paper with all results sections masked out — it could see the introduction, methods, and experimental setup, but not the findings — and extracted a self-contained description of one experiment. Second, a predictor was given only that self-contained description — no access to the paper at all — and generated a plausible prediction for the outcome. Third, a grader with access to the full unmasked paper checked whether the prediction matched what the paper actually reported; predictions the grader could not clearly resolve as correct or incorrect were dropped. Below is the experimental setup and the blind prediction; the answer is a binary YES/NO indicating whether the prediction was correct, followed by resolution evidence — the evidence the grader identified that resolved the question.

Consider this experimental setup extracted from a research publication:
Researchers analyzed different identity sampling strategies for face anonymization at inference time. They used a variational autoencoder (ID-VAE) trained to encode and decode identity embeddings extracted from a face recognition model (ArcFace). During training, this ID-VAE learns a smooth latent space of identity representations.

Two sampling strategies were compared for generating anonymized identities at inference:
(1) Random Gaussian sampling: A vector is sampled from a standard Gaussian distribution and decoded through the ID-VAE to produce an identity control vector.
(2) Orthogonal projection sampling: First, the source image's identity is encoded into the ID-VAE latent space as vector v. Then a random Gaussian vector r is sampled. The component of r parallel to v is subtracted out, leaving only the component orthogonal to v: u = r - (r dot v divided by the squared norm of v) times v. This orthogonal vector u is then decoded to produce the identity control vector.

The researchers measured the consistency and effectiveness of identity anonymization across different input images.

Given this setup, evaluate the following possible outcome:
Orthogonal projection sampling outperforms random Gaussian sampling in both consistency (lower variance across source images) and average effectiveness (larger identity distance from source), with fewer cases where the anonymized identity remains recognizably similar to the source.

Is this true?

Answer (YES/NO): YES